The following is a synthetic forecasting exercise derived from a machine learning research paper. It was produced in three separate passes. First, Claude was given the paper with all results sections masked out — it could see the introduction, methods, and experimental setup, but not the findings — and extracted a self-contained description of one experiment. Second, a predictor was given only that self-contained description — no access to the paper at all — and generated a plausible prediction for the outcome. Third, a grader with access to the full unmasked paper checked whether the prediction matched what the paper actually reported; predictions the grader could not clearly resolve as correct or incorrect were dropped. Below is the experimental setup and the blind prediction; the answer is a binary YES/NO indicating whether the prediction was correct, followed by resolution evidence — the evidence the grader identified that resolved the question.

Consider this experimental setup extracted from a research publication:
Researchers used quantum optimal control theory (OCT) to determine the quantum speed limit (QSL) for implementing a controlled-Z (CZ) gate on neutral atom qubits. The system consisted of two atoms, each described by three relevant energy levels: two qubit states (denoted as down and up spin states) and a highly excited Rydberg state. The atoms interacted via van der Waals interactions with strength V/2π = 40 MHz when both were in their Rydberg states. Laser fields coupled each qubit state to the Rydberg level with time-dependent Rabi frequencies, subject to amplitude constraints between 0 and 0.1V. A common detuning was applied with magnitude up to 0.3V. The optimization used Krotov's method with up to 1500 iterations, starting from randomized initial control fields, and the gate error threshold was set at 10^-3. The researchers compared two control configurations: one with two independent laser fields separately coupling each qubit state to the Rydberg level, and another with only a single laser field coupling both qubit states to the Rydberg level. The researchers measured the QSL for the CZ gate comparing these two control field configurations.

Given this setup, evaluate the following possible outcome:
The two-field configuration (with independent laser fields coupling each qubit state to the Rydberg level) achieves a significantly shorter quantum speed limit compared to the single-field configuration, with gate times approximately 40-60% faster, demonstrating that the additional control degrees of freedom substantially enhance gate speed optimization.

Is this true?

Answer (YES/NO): NO